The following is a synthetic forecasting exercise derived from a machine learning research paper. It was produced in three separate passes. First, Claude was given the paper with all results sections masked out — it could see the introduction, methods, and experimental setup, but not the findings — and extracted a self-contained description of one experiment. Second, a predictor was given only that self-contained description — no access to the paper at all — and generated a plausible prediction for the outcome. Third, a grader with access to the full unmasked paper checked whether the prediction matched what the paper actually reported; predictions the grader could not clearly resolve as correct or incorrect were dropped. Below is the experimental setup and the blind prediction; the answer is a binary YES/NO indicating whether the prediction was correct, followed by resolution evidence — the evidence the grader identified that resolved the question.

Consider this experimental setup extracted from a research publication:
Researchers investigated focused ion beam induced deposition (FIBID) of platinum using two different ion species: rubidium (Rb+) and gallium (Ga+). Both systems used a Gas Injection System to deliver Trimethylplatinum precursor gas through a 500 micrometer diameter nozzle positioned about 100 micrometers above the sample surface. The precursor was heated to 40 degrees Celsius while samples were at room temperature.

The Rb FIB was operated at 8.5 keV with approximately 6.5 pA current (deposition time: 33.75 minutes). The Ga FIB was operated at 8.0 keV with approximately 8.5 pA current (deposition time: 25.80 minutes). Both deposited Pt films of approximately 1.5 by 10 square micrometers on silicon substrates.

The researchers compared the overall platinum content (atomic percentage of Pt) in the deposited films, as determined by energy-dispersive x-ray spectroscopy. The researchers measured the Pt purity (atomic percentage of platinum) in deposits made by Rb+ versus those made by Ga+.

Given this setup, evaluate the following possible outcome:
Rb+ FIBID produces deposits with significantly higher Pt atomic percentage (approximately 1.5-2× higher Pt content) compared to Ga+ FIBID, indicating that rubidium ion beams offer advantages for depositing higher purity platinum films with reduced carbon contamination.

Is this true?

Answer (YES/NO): NO